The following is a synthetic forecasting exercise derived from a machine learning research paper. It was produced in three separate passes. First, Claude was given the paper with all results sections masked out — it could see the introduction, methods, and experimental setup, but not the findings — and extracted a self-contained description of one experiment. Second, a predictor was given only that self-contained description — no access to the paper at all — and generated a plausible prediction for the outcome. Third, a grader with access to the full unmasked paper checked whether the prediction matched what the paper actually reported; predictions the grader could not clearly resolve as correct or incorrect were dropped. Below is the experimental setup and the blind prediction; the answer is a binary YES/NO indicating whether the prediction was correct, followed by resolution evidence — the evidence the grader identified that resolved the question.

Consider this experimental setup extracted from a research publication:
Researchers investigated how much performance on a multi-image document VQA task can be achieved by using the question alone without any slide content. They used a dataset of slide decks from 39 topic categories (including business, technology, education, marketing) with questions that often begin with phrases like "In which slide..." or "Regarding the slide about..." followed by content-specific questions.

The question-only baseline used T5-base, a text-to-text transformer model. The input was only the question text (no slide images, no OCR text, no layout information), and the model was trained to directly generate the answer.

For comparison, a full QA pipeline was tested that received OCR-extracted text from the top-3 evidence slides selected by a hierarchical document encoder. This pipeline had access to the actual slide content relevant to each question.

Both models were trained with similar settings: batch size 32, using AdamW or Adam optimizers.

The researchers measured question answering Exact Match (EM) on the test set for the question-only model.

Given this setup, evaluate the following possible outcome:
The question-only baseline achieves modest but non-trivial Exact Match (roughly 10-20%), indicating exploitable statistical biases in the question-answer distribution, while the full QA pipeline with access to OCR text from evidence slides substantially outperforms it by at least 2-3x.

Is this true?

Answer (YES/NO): YES